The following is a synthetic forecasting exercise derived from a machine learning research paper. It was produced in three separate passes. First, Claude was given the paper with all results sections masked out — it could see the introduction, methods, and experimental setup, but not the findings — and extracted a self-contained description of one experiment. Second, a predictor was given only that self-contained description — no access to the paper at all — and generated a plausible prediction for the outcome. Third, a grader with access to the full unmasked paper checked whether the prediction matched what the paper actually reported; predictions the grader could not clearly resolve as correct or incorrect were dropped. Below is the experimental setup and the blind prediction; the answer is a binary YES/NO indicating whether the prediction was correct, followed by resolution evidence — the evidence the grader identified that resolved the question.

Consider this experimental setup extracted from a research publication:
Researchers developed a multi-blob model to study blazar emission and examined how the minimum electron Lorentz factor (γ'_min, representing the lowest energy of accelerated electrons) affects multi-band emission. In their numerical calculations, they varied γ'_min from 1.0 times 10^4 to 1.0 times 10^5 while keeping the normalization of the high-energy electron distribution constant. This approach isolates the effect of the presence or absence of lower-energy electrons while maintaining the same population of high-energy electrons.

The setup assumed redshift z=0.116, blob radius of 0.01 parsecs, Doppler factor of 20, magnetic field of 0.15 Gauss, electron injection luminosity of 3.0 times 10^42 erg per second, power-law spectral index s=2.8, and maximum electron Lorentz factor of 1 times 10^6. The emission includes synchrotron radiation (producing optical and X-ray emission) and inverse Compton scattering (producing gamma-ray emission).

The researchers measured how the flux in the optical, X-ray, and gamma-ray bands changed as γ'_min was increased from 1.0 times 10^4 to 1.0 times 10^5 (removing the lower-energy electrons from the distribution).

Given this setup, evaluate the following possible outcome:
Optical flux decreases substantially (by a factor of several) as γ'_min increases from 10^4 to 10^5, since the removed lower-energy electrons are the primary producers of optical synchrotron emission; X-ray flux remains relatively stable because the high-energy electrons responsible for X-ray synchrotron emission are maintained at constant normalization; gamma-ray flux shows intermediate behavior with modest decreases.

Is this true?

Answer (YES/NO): NO